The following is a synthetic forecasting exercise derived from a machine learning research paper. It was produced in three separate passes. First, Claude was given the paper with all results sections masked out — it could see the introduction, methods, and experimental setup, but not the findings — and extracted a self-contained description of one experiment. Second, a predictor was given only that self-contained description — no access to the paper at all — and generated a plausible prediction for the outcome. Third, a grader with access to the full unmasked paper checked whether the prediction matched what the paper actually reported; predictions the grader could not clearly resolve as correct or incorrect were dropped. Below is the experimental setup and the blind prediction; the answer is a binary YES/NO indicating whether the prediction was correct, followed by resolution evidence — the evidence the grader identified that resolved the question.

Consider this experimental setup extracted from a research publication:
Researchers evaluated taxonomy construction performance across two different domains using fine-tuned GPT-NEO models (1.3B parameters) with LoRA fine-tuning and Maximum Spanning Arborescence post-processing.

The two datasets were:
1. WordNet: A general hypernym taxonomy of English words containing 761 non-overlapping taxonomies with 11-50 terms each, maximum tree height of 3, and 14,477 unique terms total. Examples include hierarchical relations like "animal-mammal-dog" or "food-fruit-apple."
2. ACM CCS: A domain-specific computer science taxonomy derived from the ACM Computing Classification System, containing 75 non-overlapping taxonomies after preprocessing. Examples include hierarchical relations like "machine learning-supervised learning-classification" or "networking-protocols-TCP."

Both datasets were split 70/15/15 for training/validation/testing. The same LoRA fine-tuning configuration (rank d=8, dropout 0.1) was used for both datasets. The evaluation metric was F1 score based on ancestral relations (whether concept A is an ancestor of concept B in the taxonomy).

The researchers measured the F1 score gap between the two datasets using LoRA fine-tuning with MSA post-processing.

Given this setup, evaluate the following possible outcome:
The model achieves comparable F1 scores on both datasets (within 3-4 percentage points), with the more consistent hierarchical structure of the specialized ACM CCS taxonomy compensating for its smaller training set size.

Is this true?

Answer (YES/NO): NO